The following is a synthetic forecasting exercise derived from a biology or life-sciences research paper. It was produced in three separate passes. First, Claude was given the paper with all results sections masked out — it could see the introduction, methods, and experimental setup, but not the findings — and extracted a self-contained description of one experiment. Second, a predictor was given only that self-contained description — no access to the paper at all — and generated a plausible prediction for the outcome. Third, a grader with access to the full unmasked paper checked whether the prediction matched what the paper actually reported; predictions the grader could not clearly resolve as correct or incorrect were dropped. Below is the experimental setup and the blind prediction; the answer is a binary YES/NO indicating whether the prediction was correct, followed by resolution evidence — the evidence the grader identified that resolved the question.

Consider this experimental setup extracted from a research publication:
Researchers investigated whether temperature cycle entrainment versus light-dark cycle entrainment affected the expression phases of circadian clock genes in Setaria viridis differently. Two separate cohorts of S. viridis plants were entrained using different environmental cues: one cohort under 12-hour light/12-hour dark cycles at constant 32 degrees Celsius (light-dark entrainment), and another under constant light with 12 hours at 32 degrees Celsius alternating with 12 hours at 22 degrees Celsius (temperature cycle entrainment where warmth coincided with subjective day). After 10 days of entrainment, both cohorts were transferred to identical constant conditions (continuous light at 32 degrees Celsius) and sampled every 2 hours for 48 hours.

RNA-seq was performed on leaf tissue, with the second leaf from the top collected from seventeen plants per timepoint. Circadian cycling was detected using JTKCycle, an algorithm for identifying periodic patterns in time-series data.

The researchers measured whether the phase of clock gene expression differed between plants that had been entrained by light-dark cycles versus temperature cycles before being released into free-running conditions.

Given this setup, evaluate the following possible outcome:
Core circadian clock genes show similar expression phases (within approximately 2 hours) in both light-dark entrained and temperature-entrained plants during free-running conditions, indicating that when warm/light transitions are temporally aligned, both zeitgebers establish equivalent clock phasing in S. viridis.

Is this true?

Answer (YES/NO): NO